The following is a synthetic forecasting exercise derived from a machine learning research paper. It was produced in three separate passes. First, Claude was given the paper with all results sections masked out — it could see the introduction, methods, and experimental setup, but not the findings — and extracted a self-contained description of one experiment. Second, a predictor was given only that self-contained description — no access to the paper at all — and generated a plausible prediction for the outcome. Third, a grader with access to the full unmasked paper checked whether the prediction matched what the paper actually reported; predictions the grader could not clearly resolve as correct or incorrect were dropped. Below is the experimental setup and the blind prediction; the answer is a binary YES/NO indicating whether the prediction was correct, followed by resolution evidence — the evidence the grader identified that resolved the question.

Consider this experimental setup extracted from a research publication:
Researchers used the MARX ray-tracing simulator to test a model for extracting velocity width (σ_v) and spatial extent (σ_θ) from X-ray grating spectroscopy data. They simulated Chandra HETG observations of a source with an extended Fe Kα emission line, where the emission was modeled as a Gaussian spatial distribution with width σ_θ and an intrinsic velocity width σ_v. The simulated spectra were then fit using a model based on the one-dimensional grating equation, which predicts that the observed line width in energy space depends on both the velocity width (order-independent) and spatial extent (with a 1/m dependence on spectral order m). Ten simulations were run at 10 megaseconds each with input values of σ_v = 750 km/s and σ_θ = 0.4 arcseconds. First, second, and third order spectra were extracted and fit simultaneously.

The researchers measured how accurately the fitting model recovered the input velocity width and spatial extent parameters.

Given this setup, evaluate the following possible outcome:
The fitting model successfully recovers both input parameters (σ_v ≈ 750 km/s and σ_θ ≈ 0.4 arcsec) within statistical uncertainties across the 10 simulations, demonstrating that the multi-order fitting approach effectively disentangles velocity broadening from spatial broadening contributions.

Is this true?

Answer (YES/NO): NO